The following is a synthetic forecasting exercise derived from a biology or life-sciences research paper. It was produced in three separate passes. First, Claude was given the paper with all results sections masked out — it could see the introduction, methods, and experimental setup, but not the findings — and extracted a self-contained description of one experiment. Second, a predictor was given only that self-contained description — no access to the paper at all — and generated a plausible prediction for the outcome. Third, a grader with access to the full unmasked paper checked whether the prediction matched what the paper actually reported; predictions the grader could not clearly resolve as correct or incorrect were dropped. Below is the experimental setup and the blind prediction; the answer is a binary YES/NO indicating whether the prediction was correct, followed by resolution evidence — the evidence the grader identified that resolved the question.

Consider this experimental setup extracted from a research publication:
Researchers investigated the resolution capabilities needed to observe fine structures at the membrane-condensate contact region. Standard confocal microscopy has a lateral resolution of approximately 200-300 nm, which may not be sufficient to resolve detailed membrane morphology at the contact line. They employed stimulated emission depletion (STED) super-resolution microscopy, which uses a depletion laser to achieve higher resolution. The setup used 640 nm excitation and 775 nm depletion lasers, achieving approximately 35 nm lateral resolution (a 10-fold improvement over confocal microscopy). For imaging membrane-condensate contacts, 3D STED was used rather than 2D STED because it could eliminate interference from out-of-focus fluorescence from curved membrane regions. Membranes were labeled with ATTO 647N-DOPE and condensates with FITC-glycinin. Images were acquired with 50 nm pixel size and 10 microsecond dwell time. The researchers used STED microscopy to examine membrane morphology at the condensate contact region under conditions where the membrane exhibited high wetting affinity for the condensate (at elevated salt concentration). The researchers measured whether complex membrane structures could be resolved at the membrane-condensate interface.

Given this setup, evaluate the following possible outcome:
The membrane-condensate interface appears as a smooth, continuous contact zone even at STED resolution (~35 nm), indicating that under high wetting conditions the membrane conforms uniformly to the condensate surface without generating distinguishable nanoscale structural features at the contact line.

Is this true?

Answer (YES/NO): NO